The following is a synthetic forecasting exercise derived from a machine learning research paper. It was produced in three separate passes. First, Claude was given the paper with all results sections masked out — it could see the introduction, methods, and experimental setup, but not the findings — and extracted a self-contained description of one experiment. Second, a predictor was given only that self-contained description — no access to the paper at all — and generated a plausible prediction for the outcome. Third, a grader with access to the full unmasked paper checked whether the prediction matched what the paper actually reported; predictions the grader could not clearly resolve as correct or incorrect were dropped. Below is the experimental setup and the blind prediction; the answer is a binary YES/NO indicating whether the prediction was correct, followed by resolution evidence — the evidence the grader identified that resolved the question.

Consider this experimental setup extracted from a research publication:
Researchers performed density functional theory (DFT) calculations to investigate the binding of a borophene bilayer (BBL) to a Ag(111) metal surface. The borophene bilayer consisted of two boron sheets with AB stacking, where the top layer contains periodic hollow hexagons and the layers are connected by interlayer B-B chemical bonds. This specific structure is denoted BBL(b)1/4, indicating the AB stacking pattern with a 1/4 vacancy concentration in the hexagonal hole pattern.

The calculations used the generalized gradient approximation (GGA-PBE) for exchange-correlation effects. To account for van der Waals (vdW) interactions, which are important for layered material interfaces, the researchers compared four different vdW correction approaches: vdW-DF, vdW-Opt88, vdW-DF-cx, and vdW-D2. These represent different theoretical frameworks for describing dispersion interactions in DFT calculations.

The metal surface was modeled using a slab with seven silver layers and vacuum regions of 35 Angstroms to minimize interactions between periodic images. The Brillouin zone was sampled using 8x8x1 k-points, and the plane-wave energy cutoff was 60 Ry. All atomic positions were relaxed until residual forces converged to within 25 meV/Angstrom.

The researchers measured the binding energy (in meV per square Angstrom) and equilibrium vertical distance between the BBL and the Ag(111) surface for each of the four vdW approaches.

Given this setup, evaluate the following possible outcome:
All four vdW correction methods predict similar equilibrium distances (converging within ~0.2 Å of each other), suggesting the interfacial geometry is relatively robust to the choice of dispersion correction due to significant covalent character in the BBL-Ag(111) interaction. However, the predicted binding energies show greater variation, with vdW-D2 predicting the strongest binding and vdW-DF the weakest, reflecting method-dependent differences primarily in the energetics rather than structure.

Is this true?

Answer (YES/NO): YES